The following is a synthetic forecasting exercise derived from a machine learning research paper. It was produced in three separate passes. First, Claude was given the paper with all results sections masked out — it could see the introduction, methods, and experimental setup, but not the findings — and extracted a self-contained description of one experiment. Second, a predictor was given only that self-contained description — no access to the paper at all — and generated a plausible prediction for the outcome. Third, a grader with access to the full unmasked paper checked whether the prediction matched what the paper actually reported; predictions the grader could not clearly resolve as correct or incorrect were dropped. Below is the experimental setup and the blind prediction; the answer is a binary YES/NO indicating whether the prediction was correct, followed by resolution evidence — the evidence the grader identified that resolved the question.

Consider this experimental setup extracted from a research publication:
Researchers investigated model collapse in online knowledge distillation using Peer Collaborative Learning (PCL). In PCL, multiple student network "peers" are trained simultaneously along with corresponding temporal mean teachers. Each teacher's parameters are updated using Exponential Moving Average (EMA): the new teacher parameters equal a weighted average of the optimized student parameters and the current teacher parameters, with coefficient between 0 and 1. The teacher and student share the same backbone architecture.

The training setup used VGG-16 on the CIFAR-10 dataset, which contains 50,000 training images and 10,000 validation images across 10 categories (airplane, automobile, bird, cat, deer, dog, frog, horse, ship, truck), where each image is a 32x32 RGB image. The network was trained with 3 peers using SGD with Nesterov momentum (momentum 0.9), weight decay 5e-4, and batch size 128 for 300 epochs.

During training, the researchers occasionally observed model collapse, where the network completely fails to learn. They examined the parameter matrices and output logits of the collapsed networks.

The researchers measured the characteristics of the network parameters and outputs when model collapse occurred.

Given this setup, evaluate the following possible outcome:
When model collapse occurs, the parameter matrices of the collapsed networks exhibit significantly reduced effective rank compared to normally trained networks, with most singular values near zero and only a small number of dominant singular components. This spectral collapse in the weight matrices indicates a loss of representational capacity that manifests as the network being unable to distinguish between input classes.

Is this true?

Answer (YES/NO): NO